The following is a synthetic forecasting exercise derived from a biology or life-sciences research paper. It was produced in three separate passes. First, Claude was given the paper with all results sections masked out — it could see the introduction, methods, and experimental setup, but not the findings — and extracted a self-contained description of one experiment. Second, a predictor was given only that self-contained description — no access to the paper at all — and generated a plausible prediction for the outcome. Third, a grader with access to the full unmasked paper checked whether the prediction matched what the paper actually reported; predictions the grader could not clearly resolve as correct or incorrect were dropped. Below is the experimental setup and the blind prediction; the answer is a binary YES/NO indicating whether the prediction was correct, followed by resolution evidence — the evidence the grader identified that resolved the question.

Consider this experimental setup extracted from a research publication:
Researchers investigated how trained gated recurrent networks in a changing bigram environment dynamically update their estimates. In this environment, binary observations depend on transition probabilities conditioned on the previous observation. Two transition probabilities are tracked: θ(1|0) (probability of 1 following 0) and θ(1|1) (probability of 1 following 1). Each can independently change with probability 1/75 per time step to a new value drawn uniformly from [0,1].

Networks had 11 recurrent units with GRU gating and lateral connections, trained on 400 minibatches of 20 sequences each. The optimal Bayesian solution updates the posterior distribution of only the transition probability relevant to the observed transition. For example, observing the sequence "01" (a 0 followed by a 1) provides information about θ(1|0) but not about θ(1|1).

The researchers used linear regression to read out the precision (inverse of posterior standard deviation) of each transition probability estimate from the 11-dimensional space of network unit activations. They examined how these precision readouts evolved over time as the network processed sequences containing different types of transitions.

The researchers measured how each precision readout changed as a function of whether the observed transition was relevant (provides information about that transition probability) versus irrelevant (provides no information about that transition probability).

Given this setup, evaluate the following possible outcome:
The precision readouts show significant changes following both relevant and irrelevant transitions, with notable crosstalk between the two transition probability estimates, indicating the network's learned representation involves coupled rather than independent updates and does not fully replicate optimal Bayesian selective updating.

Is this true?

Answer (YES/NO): NO